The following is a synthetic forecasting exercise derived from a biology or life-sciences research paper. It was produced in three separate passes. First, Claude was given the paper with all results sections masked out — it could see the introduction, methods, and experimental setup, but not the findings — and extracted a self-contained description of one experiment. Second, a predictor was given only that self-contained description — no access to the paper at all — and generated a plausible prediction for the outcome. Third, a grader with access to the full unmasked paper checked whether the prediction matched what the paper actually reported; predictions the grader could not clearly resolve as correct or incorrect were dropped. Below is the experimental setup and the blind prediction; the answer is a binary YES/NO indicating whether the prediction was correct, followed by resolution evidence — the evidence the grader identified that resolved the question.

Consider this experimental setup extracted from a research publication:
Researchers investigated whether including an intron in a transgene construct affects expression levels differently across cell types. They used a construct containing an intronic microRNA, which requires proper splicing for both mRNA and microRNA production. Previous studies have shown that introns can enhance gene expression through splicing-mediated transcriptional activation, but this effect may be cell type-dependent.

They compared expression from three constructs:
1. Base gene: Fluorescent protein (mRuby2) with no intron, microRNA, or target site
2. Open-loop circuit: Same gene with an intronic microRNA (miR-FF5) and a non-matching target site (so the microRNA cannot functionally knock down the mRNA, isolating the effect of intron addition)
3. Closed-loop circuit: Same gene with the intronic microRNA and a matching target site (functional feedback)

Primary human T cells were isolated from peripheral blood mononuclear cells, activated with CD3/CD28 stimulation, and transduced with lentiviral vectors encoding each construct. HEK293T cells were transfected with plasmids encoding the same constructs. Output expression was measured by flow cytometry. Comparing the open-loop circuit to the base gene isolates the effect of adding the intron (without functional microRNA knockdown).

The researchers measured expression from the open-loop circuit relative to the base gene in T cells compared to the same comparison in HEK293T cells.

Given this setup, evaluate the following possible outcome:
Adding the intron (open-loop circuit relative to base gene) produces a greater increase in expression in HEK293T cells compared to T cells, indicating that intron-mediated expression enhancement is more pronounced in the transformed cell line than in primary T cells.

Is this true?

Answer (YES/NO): NO